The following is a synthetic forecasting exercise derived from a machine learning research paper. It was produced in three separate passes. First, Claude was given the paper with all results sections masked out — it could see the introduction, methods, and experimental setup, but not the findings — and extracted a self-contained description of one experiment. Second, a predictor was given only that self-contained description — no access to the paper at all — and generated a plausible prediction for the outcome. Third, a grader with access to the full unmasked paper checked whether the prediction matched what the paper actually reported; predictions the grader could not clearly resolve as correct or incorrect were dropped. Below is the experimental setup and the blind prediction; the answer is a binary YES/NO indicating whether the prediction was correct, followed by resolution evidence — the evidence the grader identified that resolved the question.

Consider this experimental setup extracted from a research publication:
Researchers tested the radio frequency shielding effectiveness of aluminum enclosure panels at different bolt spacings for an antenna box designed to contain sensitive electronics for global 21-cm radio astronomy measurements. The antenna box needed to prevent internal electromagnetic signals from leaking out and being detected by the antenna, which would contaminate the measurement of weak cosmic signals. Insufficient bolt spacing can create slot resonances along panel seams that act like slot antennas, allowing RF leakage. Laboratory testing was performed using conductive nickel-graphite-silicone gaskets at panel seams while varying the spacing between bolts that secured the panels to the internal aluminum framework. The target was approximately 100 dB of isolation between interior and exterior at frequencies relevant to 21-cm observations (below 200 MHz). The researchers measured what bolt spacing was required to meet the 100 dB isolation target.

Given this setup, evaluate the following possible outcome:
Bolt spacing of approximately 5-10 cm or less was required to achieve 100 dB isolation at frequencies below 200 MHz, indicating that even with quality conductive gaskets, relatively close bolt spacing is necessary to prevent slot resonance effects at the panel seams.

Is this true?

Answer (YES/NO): NO